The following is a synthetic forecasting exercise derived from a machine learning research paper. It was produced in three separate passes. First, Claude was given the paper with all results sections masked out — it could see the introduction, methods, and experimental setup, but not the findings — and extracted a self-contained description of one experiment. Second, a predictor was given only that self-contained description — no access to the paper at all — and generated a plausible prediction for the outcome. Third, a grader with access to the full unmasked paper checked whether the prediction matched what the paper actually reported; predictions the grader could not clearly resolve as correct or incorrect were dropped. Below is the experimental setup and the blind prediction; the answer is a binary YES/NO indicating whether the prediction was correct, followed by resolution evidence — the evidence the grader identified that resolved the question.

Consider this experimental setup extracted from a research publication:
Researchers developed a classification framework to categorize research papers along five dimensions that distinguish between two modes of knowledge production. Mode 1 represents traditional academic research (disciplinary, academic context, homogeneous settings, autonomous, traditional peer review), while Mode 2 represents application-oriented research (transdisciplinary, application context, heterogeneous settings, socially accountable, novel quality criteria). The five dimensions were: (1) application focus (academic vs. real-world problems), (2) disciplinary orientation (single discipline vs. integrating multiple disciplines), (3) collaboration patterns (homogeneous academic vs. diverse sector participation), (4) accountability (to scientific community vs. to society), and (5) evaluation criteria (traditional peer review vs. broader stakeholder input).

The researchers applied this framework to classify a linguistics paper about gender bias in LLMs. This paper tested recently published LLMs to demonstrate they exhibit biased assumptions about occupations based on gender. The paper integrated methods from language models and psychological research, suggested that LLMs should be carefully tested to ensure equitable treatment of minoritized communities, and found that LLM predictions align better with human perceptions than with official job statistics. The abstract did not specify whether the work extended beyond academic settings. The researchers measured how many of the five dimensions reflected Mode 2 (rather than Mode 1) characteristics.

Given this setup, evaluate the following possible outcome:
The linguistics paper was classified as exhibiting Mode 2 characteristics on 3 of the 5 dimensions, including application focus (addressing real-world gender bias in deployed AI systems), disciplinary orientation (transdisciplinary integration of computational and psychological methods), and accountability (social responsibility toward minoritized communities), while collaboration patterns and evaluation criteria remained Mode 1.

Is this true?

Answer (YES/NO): NO